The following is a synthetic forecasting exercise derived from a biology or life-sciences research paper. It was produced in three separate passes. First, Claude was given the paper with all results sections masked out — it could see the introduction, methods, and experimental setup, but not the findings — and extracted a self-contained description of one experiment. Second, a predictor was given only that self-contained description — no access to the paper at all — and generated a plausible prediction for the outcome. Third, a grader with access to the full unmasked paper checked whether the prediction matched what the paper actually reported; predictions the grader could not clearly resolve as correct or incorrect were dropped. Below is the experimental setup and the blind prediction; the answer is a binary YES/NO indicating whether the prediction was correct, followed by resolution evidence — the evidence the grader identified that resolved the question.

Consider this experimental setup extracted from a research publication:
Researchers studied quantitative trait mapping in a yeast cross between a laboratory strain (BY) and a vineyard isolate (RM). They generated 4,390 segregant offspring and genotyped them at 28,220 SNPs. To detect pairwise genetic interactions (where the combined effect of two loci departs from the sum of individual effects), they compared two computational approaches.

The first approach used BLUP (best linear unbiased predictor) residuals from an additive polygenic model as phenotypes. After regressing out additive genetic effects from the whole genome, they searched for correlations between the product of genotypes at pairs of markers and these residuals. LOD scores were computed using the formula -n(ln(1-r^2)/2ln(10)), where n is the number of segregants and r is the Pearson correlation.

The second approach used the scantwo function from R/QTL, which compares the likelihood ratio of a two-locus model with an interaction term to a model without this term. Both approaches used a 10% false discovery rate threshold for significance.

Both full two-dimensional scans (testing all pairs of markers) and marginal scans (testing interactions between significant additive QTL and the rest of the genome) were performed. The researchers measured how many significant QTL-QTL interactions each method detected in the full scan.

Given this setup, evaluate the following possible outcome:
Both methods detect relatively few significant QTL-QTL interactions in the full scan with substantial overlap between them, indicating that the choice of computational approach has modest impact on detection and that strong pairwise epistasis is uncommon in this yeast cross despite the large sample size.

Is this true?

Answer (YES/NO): NO